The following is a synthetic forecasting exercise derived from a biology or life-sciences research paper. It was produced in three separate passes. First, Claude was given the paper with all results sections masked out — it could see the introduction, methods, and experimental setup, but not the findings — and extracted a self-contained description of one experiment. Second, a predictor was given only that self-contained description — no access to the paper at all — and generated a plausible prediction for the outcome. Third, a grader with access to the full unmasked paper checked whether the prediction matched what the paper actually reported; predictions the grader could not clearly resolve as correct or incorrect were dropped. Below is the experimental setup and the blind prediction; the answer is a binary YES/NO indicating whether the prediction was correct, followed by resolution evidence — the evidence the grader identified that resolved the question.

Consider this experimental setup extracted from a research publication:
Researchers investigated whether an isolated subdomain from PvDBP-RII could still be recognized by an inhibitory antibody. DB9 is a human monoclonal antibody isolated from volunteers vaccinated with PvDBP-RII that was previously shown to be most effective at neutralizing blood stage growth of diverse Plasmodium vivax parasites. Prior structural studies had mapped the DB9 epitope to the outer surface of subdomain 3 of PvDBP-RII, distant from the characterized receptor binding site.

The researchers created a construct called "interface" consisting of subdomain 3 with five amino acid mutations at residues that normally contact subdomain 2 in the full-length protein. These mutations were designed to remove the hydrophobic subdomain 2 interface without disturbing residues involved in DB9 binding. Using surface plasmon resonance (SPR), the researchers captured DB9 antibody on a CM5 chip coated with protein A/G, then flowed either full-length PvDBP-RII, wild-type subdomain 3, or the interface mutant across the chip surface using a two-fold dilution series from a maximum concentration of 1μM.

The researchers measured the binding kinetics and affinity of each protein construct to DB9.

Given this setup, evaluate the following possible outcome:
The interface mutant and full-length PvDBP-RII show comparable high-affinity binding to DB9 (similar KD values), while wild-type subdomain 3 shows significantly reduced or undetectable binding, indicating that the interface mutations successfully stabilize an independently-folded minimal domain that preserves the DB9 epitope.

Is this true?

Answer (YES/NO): NO